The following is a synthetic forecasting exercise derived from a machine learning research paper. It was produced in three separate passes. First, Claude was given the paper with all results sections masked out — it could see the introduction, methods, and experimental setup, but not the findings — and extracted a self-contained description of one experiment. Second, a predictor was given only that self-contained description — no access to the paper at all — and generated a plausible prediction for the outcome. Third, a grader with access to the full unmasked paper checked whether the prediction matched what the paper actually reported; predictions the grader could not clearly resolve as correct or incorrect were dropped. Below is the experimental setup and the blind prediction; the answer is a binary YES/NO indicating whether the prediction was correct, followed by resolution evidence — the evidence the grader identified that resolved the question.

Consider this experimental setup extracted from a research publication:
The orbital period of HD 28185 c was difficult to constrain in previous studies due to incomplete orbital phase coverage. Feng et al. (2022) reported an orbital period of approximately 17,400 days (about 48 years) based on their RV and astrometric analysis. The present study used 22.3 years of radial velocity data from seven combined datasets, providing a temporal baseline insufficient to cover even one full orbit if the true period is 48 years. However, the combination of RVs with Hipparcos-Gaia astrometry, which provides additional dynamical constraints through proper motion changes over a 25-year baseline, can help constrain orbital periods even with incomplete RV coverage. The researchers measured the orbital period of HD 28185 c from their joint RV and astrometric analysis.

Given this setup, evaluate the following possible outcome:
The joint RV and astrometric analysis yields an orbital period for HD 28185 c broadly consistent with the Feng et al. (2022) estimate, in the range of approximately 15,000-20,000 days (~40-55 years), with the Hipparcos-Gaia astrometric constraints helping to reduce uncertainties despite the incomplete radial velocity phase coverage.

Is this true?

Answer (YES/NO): NO